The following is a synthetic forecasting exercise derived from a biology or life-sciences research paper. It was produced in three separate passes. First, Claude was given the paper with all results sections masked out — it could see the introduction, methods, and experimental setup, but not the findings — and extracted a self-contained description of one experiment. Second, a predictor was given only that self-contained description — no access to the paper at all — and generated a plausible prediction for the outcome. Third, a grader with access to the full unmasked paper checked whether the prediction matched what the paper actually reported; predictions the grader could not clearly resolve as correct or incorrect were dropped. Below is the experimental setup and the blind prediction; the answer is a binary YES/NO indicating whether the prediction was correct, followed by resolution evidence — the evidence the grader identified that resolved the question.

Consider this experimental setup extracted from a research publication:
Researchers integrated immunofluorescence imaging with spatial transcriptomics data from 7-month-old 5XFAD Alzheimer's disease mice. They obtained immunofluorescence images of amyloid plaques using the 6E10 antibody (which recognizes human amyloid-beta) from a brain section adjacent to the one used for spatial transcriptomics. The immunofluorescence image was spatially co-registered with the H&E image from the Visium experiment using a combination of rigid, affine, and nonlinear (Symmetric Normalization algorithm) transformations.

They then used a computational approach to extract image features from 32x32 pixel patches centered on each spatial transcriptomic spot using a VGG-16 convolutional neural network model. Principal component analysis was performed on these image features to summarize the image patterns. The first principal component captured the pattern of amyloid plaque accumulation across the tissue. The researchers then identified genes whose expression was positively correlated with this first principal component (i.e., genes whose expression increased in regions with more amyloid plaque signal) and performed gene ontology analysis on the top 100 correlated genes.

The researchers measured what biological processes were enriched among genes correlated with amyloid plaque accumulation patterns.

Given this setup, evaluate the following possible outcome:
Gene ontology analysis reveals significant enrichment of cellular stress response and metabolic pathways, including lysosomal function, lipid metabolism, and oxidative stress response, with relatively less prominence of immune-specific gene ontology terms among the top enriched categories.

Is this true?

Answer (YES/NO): NO